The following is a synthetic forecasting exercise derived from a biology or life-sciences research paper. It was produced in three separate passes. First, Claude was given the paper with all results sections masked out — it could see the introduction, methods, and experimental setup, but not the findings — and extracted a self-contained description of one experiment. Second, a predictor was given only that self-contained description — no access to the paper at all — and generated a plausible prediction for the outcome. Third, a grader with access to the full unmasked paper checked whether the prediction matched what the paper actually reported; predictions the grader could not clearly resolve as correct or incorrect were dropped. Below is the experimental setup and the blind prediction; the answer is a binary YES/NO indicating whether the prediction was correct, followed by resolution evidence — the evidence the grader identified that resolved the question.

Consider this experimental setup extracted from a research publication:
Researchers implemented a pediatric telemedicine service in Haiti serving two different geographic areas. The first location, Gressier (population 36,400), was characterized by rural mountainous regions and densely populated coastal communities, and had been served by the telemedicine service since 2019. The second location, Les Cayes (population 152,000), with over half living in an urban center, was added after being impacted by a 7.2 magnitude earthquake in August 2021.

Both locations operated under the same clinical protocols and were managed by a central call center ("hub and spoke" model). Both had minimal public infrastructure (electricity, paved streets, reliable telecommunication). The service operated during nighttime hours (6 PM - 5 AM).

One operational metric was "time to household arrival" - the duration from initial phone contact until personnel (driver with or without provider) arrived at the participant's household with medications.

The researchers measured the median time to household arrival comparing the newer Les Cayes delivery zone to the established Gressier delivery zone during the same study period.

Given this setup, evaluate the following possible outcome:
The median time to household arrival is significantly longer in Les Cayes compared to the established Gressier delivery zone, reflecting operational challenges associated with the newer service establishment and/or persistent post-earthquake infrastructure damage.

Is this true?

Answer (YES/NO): YES